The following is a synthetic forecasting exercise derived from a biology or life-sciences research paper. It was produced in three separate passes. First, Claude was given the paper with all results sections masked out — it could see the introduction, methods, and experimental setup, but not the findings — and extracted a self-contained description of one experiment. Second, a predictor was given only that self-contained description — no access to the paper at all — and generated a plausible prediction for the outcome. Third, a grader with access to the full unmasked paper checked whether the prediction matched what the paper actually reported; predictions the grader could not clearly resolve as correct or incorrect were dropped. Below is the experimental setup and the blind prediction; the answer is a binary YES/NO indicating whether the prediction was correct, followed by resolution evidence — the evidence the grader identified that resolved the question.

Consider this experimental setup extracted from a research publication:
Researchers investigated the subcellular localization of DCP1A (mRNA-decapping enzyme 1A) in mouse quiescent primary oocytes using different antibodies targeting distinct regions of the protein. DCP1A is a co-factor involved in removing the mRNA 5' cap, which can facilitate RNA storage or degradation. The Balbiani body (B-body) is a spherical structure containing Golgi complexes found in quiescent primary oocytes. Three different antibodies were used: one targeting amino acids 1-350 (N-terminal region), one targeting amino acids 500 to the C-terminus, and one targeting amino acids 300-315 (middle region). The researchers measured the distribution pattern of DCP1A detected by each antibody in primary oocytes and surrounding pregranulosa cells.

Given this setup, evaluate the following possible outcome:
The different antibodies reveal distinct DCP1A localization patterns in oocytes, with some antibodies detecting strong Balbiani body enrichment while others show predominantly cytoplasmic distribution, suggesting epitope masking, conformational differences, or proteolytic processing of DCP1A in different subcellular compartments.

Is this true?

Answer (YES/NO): YES